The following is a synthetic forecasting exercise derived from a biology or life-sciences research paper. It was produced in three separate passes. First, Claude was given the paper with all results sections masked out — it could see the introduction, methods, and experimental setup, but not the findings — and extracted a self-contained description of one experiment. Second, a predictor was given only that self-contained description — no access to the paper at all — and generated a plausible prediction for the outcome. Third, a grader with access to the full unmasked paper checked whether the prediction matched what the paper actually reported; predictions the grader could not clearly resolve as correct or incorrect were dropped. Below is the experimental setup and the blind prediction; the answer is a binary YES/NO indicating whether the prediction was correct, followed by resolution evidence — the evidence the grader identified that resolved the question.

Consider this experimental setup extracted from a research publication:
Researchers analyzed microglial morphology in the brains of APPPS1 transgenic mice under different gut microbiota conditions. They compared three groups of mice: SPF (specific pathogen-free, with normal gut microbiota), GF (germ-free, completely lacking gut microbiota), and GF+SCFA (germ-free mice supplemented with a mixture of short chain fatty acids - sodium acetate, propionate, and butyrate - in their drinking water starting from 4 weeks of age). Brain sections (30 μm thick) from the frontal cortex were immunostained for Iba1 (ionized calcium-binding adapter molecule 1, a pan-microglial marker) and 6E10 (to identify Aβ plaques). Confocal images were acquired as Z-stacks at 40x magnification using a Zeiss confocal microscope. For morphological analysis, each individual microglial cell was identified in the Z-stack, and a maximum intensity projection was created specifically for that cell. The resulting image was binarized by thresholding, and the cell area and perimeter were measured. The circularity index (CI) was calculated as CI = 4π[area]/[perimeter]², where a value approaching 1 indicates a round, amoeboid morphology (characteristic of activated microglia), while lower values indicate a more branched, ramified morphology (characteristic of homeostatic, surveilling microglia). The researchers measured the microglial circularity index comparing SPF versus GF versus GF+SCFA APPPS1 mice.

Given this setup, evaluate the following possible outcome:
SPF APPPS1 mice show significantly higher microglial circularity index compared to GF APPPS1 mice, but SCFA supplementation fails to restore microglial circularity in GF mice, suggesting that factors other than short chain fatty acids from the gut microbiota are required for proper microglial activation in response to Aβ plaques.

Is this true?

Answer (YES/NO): NO